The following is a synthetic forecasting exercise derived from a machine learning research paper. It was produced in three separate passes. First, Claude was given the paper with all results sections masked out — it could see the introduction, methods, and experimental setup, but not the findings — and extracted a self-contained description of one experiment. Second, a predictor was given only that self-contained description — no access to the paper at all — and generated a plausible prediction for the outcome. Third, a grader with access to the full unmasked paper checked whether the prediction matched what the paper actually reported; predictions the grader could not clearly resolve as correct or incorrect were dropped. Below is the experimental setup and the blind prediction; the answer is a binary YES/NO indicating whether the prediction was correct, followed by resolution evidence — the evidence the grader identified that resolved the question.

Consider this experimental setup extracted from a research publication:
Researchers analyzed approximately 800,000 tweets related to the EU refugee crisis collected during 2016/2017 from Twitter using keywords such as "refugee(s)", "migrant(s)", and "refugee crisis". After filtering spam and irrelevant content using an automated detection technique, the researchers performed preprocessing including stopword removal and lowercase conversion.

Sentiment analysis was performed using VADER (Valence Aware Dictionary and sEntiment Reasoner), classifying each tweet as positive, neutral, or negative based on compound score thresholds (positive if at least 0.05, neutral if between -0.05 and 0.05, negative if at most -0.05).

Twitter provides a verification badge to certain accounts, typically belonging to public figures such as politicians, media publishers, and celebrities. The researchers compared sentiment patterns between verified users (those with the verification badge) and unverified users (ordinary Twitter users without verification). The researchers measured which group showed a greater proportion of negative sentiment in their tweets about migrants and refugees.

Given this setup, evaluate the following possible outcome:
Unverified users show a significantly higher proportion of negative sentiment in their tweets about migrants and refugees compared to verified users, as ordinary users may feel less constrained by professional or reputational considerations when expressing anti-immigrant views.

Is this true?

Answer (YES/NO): YES